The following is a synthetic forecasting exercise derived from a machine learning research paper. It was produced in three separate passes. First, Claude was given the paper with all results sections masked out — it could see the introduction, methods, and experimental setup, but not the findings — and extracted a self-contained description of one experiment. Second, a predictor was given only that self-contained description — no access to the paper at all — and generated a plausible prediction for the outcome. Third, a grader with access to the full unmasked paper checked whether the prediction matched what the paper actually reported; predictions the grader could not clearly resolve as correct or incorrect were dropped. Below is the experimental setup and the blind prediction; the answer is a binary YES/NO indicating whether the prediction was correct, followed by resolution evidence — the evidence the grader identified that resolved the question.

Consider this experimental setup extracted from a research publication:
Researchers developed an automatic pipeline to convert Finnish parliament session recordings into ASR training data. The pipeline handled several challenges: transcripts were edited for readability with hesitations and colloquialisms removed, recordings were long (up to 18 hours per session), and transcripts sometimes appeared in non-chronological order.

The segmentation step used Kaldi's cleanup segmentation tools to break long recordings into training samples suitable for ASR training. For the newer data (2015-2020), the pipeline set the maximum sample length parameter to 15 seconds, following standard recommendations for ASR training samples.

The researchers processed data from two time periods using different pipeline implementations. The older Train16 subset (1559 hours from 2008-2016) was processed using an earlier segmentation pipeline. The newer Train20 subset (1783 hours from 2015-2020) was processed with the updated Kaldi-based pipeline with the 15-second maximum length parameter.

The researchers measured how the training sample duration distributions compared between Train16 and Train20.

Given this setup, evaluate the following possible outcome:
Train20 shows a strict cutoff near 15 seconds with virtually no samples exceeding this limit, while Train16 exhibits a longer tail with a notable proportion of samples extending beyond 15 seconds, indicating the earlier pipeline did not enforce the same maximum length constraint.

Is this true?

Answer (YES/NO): YES